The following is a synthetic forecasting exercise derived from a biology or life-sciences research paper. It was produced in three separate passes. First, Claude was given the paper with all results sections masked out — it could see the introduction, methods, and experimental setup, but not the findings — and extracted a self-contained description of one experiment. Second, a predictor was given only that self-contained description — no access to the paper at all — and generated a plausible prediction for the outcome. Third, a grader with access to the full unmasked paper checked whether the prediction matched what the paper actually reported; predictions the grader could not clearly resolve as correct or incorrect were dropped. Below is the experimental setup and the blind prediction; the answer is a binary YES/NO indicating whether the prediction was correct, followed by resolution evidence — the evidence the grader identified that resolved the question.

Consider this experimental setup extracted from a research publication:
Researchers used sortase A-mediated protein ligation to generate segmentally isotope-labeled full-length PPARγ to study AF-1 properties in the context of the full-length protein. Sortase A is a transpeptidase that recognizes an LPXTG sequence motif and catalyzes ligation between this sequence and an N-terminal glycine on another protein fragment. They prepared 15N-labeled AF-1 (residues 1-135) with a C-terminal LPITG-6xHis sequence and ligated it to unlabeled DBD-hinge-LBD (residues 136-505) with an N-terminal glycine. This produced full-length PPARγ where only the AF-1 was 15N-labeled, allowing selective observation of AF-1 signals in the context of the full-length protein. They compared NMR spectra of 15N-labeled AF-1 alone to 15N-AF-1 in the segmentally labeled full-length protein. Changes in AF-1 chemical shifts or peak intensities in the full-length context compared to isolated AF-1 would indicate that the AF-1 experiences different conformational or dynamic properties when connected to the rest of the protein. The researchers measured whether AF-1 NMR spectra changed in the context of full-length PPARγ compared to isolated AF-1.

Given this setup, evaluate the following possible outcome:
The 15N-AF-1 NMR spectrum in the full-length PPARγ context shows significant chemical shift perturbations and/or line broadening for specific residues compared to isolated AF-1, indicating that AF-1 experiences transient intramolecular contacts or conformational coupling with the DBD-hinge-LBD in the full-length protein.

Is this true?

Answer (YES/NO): YES